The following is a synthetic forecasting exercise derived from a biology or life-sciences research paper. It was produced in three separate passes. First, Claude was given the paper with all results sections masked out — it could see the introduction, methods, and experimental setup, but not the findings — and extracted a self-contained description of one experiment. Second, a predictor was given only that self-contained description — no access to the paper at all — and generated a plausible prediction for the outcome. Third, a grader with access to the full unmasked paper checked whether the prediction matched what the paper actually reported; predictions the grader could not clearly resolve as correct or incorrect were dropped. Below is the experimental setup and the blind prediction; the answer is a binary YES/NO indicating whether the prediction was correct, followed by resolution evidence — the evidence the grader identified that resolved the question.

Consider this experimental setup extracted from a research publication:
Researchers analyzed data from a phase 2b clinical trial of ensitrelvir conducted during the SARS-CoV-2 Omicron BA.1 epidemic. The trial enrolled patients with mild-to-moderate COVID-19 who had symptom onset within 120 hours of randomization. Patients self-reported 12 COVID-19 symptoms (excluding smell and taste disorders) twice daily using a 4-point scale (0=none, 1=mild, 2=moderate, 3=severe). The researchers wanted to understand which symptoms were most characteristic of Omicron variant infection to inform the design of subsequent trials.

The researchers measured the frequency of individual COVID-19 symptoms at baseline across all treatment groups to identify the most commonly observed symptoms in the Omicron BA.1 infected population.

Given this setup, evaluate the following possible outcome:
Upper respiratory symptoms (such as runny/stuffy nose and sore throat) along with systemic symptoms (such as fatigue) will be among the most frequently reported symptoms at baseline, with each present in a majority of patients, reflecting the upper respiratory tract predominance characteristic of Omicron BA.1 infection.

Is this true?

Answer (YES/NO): YES